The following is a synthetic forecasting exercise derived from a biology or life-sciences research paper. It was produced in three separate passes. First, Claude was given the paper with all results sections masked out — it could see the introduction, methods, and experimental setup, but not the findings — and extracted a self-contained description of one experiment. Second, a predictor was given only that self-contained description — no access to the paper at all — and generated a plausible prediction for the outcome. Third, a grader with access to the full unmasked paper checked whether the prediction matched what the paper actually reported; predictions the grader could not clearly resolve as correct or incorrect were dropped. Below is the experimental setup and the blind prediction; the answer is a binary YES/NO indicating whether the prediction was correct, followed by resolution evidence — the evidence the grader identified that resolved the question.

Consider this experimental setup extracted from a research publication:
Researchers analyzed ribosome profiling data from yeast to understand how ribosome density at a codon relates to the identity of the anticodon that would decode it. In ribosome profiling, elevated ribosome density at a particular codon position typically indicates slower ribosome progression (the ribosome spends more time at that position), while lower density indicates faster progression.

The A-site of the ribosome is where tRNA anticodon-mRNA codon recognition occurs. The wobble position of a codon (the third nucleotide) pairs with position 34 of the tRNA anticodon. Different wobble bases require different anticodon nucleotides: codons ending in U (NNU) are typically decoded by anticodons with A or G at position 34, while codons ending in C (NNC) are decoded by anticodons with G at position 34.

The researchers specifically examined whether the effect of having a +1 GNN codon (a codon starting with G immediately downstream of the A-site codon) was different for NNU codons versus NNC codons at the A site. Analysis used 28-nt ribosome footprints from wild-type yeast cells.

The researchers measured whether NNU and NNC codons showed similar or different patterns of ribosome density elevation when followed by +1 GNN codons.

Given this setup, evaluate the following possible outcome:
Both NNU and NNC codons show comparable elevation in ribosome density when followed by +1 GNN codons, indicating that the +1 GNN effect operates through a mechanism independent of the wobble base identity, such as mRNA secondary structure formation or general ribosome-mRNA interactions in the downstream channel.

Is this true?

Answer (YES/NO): NO